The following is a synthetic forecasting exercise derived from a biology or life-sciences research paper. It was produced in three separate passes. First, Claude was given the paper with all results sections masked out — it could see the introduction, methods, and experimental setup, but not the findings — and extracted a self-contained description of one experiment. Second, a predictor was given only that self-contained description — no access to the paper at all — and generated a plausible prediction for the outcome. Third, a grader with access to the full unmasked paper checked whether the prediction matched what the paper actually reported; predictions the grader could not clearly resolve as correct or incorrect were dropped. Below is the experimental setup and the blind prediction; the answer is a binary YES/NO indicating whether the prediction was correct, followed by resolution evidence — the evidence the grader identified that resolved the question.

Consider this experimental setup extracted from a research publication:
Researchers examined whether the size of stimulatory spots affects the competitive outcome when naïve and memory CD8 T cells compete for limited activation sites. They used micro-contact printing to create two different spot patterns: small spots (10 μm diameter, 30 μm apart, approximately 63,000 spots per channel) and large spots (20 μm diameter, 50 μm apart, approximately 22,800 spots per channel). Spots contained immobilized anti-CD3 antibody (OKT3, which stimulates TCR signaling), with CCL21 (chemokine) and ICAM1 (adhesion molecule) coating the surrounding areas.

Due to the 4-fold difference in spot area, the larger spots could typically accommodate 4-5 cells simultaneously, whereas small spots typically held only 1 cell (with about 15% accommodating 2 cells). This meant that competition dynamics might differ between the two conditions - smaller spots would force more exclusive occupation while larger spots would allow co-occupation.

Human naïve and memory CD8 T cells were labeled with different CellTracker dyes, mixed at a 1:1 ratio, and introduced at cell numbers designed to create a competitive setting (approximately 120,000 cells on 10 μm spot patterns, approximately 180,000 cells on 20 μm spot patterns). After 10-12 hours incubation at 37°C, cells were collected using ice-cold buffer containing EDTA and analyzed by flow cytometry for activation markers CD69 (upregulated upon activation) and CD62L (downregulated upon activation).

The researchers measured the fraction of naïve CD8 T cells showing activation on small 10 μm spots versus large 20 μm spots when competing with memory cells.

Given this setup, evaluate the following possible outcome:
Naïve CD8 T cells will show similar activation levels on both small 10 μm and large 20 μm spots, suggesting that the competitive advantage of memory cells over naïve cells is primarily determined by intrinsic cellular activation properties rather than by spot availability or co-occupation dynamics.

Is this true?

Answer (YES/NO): NO